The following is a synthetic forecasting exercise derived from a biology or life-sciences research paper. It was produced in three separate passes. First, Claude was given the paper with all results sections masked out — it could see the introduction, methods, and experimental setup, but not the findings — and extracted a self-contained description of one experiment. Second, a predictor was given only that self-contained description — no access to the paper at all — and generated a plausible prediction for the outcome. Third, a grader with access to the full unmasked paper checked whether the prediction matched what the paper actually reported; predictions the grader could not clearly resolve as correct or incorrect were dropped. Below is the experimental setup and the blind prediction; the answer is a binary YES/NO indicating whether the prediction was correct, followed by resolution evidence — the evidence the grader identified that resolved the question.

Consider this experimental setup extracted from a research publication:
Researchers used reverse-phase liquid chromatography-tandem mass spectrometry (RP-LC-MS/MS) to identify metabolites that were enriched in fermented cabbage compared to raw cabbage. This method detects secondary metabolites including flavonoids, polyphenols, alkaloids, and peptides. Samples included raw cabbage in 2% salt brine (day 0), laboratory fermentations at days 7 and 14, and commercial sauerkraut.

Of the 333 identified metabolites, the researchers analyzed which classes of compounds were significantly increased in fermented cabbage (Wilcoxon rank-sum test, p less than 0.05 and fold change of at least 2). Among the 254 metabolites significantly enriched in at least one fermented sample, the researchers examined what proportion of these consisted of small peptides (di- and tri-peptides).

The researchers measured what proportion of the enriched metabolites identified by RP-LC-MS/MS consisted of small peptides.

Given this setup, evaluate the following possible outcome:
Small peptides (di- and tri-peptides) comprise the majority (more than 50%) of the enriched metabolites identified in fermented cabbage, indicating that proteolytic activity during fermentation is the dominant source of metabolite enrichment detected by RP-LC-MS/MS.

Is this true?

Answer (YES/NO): YES